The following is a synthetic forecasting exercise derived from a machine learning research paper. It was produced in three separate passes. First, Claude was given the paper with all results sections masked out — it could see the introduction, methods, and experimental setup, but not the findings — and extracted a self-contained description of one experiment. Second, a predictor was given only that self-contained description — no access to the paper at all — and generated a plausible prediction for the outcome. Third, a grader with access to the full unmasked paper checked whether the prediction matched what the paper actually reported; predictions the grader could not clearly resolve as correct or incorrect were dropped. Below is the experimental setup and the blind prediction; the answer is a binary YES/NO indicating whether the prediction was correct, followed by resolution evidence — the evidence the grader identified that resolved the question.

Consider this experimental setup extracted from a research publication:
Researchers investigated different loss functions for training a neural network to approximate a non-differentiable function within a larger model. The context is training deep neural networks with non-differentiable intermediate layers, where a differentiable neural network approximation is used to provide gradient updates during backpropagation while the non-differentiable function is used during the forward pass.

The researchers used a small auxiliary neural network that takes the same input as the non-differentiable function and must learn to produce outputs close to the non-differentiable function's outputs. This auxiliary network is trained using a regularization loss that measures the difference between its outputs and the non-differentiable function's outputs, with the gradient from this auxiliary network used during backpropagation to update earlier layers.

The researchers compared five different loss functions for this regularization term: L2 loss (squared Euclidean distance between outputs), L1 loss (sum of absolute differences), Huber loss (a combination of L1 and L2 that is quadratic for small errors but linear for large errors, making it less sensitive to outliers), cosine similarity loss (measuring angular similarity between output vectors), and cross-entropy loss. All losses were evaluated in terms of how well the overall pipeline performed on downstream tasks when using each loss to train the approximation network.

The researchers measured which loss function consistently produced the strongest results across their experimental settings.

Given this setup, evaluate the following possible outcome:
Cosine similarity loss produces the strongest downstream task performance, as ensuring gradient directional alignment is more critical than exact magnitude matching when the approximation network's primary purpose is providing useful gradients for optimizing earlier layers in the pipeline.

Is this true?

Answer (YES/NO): NO